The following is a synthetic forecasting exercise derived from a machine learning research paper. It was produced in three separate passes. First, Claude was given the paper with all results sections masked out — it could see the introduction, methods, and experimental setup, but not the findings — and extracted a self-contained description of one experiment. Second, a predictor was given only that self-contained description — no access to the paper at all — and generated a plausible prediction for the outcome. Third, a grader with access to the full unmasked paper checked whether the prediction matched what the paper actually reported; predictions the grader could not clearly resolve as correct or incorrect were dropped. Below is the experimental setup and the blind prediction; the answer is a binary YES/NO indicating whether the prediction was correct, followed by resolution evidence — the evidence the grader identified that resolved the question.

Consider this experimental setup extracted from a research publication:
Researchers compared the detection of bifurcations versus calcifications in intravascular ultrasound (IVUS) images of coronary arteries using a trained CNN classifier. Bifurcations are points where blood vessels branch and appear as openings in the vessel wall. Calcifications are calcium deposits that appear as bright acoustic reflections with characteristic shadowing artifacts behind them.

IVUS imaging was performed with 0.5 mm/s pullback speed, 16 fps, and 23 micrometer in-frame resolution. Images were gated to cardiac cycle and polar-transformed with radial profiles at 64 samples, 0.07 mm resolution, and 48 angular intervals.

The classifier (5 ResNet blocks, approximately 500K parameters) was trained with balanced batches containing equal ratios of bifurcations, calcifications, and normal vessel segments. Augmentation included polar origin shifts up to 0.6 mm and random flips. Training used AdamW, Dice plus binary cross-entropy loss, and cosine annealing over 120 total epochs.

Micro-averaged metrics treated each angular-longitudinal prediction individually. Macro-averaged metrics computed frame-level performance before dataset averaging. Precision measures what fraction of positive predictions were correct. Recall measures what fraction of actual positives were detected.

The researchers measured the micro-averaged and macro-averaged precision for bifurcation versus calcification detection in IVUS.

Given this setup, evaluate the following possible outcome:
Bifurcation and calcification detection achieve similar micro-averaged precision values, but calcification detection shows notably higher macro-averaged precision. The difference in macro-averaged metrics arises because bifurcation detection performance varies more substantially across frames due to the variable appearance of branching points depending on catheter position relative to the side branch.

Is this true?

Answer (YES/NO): NO